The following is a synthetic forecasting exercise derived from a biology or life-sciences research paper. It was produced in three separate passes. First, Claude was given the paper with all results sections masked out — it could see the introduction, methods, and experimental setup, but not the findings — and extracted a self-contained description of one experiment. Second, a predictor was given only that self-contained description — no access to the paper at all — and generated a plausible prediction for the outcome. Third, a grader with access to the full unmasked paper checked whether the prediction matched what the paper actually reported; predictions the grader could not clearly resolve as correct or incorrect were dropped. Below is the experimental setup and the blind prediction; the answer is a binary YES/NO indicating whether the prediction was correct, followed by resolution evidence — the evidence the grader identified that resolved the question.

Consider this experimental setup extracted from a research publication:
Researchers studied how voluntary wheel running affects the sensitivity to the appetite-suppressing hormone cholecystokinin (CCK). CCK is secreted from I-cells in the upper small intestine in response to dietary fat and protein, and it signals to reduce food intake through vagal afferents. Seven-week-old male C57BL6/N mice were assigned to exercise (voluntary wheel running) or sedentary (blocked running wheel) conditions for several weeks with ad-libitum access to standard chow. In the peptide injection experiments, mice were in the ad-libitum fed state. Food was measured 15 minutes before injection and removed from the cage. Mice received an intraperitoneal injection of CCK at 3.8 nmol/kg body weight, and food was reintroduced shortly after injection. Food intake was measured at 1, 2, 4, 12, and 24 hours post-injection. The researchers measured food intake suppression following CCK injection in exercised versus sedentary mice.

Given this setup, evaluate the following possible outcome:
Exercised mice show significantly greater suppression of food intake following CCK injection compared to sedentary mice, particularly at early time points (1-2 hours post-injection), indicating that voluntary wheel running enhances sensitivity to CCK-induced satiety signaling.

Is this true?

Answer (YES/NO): YES